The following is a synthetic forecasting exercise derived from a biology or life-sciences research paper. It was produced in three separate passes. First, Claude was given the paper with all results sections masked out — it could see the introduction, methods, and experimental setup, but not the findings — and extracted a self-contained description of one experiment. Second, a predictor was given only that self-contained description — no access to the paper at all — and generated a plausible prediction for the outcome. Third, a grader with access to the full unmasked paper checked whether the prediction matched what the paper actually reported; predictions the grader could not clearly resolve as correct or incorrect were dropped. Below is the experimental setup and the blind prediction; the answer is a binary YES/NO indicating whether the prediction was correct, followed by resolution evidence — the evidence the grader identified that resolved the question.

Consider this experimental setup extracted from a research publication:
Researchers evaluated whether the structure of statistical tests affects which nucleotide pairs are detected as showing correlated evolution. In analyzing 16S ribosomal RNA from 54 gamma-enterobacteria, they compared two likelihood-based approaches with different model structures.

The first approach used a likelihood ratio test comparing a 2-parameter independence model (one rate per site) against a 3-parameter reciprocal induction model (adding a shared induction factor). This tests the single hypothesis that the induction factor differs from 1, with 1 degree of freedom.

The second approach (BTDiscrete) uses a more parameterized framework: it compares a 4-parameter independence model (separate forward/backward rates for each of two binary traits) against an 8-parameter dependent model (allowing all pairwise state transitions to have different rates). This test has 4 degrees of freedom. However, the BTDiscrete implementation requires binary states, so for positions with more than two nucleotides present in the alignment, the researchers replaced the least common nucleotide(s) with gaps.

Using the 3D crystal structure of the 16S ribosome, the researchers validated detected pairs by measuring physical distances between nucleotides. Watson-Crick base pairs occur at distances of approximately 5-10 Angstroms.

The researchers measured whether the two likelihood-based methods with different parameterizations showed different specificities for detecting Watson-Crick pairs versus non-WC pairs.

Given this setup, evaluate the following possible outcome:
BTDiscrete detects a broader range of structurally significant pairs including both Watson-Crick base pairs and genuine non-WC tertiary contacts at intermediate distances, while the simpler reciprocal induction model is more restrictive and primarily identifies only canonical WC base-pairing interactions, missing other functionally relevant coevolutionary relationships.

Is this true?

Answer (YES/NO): NO